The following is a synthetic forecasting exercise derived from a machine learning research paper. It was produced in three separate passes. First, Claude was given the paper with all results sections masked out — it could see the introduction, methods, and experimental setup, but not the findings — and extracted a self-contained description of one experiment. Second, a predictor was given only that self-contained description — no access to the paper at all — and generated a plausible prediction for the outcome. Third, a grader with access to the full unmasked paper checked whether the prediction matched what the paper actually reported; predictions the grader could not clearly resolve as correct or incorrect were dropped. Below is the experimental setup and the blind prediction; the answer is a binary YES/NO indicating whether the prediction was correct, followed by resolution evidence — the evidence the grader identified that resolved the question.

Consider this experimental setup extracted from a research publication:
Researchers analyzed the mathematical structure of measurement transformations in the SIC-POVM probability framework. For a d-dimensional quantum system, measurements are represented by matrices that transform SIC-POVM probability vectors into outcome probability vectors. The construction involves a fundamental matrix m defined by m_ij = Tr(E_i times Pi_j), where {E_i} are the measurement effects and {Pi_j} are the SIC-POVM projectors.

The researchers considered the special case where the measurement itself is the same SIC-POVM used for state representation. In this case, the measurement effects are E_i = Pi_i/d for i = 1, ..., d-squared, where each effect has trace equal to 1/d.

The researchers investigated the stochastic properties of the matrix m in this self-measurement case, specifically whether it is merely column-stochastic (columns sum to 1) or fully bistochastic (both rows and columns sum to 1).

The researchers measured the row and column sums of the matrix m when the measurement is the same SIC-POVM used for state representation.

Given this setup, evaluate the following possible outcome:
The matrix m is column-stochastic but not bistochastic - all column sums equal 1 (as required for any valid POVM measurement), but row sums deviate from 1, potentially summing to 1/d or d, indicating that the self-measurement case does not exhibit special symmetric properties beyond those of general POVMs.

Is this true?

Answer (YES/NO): NO